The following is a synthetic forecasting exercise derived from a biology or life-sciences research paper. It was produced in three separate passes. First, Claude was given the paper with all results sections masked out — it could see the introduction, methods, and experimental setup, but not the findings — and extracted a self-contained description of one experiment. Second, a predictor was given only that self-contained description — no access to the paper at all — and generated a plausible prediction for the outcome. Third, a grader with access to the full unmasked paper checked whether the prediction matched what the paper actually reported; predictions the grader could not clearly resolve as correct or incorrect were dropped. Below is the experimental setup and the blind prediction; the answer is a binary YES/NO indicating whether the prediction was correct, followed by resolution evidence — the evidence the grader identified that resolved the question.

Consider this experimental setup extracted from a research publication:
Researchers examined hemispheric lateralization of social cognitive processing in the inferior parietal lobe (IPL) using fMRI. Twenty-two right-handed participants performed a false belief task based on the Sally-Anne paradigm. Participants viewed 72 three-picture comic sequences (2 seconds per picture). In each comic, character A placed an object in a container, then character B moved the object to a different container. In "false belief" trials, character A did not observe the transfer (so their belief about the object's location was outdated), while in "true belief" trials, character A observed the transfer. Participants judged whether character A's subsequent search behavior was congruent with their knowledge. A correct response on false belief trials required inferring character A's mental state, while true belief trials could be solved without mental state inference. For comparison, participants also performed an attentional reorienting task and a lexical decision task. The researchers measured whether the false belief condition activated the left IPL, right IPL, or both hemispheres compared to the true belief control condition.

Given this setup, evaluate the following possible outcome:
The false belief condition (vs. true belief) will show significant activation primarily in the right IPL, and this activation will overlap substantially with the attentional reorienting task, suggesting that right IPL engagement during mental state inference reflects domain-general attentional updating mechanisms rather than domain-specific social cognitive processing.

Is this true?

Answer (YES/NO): NO